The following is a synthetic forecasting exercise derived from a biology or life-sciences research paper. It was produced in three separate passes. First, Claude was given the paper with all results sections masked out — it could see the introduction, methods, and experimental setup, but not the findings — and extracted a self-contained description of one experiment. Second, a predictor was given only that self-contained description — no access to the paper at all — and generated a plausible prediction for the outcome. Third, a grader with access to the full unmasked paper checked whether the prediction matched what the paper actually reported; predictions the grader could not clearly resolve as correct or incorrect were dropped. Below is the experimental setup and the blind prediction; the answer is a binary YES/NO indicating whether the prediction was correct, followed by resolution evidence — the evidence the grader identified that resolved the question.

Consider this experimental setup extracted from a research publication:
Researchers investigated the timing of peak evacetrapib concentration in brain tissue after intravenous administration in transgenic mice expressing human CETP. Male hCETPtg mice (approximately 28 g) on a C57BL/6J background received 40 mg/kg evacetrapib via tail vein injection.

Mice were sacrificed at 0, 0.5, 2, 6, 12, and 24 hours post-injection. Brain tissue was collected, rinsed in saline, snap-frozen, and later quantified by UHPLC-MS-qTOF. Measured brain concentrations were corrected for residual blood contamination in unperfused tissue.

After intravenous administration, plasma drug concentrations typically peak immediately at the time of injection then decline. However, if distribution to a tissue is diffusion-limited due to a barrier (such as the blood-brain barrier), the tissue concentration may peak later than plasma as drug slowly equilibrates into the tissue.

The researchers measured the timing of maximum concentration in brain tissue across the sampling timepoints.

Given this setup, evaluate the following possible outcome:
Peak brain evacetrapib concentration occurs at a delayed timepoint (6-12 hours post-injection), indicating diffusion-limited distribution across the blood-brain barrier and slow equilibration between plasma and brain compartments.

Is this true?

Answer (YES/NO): NO